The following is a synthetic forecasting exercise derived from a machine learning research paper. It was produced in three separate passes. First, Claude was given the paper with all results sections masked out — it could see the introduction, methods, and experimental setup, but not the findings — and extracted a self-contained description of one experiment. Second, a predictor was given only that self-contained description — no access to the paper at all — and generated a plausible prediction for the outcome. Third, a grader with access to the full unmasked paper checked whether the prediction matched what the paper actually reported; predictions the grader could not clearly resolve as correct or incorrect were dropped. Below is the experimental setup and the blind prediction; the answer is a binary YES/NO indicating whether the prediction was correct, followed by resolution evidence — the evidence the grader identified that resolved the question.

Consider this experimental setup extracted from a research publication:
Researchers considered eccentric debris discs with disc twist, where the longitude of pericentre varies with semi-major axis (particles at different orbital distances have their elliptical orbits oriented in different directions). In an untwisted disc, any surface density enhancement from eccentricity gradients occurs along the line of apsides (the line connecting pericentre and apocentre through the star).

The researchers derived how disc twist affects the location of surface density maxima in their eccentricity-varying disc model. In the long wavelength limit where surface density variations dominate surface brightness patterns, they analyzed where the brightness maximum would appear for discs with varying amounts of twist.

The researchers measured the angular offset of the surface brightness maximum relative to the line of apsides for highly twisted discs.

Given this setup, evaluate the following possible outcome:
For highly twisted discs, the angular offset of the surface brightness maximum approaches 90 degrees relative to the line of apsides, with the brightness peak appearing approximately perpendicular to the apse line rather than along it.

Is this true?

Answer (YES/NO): YES